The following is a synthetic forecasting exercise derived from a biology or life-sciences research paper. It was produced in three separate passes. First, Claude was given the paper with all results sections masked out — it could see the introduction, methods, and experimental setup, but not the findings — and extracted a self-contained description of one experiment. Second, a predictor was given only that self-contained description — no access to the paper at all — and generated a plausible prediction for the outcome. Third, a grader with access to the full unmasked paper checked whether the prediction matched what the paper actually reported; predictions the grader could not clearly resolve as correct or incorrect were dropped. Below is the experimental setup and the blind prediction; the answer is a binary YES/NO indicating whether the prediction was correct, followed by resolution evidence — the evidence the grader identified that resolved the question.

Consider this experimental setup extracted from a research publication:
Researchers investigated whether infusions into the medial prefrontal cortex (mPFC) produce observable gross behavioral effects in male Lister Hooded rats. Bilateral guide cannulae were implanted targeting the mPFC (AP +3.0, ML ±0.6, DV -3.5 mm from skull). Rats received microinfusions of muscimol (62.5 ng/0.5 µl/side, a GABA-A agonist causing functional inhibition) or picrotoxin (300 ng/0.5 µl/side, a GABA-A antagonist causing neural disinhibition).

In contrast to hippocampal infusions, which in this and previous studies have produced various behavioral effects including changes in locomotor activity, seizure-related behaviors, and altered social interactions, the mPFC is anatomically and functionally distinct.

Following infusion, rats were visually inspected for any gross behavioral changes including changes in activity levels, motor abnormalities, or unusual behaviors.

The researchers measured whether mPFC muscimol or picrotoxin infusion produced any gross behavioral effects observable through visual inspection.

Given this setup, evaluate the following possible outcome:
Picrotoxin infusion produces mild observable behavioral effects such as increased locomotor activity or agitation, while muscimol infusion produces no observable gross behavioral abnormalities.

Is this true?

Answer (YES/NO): NO